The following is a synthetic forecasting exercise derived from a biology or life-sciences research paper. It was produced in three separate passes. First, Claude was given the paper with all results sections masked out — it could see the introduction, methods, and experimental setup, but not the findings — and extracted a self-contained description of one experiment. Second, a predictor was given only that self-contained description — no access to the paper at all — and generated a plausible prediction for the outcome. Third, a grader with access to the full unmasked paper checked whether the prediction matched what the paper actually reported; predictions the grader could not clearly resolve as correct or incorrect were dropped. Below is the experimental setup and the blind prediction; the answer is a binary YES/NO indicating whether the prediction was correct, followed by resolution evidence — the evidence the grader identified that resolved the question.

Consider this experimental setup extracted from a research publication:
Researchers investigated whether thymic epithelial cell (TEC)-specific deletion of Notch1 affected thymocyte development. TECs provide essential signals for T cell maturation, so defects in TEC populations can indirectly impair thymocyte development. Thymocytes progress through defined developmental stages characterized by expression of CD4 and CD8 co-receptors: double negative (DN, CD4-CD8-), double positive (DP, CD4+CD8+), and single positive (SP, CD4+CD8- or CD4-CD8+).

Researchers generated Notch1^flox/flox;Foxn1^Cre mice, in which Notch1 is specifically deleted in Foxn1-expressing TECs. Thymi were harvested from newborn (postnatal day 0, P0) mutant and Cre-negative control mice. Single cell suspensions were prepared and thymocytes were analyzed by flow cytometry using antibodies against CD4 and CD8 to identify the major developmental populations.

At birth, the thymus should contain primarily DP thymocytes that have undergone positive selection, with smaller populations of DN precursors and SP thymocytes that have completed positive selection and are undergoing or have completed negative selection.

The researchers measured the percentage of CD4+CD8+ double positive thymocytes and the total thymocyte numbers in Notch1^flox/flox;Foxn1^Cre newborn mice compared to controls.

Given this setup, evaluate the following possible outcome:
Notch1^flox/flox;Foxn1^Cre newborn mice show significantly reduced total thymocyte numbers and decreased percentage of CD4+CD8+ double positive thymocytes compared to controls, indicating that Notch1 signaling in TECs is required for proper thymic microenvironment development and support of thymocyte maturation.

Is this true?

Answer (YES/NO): NO